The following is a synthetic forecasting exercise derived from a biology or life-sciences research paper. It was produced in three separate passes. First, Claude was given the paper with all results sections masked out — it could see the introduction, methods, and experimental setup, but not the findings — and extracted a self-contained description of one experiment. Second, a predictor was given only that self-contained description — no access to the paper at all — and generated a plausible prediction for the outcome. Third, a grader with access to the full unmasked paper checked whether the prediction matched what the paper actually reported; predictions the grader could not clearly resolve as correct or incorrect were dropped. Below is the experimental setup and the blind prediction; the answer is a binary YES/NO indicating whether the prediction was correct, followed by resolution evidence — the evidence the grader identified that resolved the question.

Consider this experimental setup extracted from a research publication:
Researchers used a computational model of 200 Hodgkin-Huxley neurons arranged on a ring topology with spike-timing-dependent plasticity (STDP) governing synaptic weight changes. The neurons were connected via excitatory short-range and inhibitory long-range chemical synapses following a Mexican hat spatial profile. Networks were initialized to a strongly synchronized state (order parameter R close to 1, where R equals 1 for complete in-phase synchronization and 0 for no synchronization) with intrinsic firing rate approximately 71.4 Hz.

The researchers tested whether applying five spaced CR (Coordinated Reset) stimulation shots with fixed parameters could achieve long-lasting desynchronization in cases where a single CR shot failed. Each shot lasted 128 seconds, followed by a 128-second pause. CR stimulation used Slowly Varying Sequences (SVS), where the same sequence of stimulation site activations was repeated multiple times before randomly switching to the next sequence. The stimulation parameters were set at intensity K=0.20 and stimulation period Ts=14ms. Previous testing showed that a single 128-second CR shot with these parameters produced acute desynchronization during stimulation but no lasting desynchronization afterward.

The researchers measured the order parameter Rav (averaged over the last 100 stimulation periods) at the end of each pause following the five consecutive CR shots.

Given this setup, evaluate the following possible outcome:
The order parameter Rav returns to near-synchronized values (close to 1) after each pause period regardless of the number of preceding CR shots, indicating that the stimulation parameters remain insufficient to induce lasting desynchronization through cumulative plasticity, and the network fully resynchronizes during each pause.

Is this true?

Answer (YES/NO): YES